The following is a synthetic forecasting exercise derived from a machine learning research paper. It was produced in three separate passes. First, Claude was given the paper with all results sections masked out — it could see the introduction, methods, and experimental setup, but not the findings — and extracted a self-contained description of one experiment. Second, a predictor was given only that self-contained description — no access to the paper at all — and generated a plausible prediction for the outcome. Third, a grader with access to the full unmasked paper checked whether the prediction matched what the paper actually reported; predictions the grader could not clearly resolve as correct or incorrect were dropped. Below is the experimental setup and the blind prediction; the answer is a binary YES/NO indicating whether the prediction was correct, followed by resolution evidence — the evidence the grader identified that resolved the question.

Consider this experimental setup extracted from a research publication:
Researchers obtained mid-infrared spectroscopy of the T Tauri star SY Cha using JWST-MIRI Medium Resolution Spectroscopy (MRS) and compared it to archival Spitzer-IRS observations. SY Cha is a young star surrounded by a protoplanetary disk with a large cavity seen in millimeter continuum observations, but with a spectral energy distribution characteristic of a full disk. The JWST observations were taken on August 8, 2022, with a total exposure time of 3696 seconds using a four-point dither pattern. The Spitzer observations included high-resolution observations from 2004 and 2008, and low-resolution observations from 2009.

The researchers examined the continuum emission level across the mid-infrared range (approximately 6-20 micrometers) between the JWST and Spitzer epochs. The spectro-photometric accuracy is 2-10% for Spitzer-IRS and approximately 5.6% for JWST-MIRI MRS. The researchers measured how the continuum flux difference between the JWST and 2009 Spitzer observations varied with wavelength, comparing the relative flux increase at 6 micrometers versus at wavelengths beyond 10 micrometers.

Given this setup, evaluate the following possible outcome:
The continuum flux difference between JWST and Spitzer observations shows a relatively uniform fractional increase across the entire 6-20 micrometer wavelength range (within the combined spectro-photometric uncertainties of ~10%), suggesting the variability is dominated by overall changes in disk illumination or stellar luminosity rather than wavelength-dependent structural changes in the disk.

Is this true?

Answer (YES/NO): NO